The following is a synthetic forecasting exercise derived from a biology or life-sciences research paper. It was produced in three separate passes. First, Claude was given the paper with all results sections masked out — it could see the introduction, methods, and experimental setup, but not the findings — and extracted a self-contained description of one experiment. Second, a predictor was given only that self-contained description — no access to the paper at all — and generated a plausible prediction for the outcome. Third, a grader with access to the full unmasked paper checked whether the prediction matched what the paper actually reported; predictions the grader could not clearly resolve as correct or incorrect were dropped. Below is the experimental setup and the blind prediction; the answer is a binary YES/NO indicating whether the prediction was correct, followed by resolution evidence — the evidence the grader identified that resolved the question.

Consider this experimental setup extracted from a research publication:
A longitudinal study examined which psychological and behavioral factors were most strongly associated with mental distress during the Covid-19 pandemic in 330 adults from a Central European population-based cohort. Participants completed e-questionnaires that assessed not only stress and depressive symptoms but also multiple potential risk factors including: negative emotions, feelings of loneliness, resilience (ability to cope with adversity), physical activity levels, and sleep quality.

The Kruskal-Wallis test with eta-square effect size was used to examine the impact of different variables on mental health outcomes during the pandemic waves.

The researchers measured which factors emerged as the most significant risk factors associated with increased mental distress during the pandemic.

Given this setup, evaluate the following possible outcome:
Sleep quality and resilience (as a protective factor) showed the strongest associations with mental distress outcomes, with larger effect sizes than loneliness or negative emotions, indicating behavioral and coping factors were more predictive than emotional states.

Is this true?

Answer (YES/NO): NO